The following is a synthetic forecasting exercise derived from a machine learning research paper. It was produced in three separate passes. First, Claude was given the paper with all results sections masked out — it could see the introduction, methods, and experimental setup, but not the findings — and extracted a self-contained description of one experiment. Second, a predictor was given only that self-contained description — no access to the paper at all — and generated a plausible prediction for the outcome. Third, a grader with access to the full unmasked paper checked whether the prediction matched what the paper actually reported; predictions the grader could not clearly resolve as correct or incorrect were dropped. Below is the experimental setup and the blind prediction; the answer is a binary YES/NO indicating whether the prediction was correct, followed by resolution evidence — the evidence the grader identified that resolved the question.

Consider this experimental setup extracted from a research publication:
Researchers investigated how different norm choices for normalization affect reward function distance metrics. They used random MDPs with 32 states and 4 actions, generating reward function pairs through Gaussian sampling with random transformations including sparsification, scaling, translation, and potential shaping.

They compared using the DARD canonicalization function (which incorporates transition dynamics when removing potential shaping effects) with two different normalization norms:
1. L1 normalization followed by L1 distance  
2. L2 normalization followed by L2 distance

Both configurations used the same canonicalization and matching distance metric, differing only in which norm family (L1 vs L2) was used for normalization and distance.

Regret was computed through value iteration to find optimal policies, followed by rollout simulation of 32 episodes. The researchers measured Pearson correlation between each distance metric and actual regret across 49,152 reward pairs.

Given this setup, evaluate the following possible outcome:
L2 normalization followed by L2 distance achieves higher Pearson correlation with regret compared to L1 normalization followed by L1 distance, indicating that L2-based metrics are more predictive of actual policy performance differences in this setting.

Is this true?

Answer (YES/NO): NO